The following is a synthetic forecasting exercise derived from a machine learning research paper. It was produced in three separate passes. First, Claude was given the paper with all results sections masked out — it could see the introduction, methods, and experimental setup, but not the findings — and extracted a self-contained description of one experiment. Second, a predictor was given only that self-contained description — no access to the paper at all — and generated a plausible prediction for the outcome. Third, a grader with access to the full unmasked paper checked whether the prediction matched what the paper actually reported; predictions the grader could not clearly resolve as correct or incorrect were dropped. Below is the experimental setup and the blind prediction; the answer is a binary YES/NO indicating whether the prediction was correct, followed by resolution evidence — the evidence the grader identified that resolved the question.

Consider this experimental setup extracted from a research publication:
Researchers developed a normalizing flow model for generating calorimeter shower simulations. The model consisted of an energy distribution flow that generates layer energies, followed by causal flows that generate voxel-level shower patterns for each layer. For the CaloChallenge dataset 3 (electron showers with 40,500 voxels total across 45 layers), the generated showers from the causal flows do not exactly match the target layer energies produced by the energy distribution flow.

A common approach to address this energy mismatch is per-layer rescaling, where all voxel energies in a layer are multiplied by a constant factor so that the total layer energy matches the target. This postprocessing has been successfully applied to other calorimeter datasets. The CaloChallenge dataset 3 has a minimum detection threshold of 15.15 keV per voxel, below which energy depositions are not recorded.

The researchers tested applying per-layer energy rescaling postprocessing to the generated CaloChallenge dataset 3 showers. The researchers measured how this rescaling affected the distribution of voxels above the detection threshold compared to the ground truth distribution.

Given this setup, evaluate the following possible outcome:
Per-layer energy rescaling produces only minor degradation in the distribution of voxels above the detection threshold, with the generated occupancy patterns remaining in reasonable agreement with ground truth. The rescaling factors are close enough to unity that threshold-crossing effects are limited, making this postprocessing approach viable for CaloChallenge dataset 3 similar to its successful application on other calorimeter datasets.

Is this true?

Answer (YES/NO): NO